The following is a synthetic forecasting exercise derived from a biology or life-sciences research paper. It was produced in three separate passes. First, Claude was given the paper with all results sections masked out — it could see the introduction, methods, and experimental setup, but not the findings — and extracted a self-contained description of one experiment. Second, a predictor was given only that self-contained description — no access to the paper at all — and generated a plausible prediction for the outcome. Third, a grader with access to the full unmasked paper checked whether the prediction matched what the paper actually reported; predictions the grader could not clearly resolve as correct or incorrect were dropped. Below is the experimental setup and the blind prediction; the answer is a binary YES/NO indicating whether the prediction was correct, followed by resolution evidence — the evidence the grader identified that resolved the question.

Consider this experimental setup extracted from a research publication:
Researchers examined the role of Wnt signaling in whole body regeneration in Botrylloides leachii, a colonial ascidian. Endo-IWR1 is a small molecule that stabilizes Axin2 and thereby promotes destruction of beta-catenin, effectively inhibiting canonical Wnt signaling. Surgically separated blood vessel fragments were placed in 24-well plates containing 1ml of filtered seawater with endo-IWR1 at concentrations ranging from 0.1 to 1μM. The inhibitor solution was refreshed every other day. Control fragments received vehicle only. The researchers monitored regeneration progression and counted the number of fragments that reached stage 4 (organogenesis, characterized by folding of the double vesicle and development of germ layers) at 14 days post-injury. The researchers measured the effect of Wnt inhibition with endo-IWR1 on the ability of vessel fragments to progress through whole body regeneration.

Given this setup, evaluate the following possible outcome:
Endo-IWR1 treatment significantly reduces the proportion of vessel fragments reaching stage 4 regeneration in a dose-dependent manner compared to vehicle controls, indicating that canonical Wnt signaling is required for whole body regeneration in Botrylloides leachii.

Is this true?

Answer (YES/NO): YES